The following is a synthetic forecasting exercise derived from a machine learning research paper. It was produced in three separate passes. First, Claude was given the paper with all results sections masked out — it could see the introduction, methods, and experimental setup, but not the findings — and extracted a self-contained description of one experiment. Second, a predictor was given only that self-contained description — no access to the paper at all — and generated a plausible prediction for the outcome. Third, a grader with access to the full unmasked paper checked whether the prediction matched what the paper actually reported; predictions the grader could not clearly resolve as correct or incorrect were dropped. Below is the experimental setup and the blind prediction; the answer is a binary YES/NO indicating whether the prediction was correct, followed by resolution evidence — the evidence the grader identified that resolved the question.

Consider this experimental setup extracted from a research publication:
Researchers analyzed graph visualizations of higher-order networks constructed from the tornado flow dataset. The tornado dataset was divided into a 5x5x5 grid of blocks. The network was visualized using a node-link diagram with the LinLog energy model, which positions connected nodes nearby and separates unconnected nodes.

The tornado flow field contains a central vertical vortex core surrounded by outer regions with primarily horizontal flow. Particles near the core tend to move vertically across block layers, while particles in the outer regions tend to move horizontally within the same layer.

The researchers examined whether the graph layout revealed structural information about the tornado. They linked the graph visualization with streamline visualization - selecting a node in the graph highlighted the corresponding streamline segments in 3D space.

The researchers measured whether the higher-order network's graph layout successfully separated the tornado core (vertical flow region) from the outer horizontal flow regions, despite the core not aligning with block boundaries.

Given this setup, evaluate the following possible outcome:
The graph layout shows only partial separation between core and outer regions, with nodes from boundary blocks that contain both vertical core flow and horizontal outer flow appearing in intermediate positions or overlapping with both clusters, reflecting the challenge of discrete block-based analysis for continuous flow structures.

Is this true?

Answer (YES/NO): NO